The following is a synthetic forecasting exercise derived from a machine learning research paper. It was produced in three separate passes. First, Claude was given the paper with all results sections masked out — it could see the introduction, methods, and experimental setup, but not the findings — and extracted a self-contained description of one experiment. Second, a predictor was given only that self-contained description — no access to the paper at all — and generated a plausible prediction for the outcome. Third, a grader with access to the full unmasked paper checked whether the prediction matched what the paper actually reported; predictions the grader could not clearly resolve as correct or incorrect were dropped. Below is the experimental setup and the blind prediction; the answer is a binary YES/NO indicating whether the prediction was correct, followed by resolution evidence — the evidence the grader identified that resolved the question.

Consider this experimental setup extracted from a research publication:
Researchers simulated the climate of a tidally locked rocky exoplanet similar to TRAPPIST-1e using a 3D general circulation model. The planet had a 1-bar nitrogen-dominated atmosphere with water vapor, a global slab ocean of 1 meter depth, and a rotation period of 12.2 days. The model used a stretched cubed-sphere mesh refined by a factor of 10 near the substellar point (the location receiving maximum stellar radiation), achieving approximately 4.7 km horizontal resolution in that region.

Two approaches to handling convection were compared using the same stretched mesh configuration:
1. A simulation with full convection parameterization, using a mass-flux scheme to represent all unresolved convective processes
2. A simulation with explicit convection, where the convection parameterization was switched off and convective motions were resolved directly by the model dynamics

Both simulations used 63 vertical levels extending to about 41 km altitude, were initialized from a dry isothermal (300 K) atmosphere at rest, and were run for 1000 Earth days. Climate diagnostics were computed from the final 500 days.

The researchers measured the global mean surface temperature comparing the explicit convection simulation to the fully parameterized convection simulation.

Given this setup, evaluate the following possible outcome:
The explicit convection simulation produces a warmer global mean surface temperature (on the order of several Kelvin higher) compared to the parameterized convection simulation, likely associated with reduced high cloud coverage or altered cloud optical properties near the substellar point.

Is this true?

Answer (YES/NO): NO